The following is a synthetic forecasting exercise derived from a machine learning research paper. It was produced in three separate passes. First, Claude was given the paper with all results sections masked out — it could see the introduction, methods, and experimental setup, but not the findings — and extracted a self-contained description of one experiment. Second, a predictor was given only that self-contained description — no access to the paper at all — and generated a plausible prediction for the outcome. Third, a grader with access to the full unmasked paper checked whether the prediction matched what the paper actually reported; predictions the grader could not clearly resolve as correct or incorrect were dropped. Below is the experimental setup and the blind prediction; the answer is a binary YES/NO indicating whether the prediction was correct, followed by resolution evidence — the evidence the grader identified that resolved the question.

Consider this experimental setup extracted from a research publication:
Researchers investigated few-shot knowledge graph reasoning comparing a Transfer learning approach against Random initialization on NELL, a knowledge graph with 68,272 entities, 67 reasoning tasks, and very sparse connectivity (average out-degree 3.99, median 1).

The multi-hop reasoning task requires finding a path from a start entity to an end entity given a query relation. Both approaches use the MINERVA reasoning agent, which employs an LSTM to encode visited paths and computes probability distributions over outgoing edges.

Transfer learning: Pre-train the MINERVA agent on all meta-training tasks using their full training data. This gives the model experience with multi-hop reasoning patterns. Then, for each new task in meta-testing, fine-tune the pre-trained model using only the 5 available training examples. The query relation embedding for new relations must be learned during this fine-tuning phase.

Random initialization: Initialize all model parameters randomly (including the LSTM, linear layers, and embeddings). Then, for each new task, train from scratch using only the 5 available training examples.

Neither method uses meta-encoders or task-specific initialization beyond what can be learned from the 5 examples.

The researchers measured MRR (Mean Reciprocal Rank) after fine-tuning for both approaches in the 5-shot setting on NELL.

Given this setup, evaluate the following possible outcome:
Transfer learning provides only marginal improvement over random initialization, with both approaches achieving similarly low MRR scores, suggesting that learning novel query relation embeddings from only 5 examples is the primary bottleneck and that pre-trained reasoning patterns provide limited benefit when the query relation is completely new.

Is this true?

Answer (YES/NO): NO